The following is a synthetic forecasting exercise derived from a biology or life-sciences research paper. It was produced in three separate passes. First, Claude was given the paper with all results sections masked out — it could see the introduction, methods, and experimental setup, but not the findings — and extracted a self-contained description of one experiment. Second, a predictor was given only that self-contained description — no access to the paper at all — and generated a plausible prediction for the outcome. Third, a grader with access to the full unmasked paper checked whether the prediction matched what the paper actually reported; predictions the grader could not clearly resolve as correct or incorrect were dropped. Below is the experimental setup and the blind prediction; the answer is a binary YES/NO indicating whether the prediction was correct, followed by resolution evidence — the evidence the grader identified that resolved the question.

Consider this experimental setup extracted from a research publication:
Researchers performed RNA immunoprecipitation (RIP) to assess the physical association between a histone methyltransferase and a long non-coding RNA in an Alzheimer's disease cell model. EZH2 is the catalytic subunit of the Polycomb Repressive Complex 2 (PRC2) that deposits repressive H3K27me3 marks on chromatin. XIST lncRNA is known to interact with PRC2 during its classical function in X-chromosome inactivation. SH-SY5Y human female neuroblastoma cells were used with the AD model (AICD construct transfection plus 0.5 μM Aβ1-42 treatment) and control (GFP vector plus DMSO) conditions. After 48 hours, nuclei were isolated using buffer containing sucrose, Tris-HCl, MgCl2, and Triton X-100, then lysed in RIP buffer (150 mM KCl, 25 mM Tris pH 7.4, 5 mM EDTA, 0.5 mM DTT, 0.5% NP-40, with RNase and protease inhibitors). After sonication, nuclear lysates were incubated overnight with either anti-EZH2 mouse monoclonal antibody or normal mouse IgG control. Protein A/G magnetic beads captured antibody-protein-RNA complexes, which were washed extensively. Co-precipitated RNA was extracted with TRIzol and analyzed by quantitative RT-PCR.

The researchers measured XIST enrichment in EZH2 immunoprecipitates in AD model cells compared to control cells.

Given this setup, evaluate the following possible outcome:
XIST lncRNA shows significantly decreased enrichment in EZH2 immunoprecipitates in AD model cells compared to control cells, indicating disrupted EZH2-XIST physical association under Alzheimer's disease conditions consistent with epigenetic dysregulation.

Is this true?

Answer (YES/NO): YES